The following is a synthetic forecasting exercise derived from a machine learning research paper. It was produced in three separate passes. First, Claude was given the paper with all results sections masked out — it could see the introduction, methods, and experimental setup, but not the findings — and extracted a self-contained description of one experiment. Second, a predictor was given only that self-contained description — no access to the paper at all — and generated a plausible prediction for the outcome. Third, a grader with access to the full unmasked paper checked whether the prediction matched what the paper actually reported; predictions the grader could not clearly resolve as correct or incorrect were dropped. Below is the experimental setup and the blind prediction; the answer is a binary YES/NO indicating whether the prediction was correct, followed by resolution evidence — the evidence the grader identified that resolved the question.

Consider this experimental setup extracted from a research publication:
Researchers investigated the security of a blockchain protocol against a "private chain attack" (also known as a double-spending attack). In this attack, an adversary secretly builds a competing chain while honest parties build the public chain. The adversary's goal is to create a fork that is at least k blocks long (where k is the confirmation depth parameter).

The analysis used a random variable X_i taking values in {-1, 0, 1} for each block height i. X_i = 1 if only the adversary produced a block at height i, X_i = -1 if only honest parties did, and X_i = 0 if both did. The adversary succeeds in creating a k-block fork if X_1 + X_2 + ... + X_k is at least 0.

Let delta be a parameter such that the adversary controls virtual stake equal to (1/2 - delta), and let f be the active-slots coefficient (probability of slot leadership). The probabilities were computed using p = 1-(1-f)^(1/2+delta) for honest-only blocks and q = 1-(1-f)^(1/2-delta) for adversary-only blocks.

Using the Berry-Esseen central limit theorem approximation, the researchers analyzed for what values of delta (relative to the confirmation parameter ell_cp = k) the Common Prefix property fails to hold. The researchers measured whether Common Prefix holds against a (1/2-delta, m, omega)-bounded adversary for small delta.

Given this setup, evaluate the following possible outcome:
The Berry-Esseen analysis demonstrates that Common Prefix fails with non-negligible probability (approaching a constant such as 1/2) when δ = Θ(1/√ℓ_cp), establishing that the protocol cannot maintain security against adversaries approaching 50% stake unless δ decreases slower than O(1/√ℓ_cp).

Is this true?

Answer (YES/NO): NO